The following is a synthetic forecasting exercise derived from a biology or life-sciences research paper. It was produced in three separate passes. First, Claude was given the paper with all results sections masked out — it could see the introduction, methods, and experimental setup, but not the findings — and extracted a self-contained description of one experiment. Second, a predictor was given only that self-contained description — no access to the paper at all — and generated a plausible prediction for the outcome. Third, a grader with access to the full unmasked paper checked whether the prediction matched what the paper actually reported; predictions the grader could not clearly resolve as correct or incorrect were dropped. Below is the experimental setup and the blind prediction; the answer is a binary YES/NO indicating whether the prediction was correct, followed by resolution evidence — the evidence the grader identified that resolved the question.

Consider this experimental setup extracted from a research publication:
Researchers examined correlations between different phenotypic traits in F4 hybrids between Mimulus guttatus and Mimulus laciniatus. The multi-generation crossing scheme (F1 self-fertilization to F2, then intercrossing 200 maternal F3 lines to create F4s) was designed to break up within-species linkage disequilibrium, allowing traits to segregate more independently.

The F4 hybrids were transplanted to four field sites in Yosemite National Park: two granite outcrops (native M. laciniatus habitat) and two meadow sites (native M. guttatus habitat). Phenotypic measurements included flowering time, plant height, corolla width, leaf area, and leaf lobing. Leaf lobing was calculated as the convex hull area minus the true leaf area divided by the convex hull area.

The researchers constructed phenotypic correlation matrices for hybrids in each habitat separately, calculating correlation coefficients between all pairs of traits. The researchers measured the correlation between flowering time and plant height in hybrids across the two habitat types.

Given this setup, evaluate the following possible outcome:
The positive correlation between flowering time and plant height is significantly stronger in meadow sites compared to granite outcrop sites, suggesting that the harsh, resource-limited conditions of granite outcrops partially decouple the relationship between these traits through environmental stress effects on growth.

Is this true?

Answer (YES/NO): YES